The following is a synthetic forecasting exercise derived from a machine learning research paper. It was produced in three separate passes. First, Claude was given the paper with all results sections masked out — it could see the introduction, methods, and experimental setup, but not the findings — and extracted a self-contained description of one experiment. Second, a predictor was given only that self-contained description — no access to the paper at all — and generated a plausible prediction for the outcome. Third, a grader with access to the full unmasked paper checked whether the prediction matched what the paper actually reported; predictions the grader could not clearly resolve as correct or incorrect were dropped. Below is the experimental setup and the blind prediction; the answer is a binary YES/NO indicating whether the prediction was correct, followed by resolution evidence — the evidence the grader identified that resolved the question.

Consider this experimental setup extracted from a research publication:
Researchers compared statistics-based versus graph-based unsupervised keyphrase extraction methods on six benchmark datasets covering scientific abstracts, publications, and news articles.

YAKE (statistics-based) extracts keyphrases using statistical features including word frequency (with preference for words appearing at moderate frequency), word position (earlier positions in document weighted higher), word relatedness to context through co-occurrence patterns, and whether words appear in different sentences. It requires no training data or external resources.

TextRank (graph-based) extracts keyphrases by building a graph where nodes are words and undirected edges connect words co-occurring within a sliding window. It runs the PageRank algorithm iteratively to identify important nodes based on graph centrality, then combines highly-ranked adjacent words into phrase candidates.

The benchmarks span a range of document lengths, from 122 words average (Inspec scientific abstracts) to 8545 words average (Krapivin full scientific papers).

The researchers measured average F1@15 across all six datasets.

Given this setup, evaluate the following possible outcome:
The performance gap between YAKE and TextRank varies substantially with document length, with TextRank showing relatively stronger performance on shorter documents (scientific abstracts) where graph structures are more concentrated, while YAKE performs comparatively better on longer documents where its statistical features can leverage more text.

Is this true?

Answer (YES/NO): YES